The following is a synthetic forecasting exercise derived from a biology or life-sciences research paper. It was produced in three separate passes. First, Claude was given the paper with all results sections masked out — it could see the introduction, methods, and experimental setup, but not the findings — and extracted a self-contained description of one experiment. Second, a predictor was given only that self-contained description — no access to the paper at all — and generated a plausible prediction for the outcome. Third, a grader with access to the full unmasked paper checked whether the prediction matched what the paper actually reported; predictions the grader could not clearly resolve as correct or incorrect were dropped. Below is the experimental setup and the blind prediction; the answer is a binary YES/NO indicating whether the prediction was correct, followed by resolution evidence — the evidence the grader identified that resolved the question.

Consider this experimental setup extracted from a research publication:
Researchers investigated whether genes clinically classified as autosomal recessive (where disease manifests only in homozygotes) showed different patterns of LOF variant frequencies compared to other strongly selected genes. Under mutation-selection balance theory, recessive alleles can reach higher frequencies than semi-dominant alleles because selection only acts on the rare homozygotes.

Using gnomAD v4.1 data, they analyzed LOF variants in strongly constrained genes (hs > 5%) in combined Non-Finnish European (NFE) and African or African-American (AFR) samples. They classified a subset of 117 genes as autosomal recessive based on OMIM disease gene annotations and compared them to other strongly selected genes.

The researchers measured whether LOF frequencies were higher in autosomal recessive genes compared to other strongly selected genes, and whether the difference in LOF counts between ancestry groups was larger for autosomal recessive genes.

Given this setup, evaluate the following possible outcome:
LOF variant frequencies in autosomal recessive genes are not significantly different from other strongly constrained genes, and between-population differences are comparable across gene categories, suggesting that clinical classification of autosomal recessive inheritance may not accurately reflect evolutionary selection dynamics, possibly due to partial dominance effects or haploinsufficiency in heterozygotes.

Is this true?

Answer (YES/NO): NO